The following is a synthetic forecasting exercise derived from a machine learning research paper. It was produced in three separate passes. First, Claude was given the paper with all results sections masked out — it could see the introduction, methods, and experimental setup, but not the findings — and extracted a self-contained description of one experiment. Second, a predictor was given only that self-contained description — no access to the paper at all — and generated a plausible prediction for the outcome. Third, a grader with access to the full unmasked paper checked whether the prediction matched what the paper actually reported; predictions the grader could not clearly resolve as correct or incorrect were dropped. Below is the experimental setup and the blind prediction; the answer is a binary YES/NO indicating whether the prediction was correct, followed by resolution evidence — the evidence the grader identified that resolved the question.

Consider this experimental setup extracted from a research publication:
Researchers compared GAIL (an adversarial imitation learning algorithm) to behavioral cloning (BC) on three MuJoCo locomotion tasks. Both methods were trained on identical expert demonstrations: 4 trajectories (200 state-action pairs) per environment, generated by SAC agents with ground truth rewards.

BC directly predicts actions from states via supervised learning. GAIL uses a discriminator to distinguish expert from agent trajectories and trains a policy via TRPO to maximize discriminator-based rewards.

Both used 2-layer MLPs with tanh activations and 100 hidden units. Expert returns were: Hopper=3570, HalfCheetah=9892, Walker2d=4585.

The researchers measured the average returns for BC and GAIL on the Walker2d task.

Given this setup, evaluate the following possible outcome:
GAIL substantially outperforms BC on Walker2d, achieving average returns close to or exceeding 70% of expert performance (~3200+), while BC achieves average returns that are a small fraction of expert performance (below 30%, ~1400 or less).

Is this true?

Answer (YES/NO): YES